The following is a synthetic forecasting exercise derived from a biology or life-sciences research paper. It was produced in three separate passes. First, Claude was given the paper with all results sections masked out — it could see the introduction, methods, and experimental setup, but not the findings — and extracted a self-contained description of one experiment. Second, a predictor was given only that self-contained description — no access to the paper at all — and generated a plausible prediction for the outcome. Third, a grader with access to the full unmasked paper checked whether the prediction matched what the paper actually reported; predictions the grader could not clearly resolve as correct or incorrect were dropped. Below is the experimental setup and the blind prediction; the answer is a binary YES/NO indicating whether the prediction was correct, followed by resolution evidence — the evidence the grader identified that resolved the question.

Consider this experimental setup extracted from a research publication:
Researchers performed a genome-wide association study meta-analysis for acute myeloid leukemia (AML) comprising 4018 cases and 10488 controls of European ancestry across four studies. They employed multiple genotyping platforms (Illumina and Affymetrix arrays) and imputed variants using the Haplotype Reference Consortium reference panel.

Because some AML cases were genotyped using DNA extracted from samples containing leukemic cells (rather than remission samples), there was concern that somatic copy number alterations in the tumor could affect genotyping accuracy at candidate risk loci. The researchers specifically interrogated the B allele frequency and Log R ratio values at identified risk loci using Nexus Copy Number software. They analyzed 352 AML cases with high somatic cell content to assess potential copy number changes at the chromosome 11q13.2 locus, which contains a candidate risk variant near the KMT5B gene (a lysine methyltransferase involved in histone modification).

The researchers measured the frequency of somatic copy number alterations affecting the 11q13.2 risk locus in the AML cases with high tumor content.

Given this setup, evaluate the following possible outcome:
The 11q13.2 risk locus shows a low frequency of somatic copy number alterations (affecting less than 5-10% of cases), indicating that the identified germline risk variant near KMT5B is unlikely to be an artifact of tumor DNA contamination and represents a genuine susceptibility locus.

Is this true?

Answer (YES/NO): YES